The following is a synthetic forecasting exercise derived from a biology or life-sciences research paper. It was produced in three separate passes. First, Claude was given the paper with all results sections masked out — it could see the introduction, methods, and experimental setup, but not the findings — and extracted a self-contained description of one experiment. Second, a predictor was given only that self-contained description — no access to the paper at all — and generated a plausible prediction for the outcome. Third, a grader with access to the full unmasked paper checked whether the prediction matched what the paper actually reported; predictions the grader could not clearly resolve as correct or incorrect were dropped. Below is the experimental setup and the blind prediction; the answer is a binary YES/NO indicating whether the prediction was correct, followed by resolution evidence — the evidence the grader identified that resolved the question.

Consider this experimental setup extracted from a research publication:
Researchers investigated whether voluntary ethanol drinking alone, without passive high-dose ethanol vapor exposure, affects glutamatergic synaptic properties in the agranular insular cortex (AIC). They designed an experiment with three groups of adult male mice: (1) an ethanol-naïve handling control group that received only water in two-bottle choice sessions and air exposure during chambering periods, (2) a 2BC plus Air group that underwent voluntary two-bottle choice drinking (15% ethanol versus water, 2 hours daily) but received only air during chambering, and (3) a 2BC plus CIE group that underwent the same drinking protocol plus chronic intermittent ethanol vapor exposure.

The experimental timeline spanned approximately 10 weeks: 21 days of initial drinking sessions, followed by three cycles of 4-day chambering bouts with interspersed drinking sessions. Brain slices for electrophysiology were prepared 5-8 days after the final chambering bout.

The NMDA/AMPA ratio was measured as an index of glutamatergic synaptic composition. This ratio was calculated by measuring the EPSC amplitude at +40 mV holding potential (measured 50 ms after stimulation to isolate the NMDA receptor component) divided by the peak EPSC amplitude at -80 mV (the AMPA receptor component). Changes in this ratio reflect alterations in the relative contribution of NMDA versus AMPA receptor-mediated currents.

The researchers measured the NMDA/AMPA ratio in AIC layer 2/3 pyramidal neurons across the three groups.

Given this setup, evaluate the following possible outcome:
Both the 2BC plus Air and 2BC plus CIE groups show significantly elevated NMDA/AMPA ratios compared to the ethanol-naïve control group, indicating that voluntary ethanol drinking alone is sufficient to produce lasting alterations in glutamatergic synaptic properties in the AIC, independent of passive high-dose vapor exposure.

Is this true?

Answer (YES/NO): NO